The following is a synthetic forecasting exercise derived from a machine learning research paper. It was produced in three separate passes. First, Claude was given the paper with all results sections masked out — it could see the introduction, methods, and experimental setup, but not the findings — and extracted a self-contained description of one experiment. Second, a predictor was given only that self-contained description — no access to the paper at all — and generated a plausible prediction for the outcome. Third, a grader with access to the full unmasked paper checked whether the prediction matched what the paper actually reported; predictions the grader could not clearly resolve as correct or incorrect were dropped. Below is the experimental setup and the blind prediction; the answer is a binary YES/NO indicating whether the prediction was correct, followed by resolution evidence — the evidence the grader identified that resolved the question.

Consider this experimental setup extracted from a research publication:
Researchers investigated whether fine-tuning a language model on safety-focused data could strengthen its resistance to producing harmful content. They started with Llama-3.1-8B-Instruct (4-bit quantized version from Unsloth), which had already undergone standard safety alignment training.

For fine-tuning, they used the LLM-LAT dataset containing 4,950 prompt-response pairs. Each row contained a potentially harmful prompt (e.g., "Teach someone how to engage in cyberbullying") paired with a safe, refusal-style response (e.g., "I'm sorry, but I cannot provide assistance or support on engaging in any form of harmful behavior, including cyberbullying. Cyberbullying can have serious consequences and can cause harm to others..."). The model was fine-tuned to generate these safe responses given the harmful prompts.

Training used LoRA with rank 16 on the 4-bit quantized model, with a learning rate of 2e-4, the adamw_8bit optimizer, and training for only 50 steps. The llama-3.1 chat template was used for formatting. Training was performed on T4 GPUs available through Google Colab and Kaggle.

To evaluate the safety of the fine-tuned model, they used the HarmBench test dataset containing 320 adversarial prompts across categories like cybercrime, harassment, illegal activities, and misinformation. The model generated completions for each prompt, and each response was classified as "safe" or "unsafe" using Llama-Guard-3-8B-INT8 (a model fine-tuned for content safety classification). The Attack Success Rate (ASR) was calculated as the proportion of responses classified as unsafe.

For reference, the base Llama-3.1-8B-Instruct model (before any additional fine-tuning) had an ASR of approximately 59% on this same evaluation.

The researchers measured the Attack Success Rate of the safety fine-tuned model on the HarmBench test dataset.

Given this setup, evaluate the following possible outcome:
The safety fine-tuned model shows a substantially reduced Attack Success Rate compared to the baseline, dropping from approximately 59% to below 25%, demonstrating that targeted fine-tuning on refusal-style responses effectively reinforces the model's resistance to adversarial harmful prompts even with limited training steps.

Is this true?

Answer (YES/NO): YES